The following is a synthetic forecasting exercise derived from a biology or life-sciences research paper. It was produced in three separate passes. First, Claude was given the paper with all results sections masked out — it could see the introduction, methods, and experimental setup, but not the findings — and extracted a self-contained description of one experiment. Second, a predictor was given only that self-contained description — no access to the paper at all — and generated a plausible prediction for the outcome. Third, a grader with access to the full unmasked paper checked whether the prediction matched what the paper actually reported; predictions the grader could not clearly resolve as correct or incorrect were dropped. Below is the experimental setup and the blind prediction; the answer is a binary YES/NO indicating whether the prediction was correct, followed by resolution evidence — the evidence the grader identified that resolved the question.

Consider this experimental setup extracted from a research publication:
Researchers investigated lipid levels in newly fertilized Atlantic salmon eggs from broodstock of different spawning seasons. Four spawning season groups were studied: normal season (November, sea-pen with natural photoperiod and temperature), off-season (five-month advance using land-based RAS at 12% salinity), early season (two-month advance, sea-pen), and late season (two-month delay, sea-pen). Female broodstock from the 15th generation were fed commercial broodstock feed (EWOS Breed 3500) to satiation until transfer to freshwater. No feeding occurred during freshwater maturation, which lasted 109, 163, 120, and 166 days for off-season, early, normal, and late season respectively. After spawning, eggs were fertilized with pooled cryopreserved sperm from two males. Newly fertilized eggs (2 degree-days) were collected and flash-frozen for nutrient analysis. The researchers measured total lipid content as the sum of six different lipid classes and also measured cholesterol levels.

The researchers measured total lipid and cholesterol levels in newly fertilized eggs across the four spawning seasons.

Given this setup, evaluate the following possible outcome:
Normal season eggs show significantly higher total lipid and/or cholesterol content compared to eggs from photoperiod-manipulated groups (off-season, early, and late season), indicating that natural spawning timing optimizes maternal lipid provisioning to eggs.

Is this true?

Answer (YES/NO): NO